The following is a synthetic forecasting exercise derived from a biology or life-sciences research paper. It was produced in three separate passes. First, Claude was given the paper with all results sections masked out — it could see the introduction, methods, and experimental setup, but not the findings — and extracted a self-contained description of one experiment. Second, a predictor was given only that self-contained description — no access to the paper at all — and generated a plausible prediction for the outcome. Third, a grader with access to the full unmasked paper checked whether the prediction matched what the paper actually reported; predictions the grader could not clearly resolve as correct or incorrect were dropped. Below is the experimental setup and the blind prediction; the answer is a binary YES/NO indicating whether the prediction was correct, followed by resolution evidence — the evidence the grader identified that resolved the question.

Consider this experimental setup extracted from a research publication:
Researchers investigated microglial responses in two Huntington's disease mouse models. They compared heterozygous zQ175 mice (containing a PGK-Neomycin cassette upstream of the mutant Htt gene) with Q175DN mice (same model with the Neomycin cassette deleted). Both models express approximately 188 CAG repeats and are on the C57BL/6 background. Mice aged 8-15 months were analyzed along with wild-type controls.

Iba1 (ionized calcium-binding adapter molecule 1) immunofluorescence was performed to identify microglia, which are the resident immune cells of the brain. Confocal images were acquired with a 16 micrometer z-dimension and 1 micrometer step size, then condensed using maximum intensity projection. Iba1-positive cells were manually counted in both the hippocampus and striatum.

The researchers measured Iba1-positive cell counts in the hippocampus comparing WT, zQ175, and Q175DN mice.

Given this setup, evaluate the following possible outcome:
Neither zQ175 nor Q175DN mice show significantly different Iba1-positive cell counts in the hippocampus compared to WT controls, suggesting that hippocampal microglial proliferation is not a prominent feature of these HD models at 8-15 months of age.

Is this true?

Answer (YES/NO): NO